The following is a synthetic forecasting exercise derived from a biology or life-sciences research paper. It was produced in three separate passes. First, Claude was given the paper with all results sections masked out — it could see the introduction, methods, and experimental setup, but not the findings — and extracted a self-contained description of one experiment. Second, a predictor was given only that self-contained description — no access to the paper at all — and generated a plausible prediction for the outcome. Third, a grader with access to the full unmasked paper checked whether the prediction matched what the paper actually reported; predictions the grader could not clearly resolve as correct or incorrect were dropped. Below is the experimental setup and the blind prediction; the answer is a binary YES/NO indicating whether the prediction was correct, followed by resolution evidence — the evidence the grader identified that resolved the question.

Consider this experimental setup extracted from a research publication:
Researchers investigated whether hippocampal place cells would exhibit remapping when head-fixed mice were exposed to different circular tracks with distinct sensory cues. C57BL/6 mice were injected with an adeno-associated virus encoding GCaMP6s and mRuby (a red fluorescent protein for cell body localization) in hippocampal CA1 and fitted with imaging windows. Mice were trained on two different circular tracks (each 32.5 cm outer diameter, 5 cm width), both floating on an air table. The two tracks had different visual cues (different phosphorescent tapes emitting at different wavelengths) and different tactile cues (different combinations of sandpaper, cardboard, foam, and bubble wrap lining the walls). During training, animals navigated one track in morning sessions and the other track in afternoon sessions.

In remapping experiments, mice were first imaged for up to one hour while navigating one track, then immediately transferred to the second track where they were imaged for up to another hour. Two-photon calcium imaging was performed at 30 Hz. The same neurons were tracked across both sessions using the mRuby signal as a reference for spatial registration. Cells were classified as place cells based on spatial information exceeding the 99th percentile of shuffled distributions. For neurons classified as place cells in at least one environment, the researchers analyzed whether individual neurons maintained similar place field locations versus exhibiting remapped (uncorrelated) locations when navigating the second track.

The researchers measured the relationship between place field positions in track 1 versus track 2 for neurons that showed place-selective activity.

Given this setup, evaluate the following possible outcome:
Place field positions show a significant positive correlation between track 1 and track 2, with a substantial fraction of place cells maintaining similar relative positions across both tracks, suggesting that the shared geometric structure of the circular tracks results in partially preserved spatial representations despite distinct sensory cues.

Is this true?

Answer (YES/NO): NO